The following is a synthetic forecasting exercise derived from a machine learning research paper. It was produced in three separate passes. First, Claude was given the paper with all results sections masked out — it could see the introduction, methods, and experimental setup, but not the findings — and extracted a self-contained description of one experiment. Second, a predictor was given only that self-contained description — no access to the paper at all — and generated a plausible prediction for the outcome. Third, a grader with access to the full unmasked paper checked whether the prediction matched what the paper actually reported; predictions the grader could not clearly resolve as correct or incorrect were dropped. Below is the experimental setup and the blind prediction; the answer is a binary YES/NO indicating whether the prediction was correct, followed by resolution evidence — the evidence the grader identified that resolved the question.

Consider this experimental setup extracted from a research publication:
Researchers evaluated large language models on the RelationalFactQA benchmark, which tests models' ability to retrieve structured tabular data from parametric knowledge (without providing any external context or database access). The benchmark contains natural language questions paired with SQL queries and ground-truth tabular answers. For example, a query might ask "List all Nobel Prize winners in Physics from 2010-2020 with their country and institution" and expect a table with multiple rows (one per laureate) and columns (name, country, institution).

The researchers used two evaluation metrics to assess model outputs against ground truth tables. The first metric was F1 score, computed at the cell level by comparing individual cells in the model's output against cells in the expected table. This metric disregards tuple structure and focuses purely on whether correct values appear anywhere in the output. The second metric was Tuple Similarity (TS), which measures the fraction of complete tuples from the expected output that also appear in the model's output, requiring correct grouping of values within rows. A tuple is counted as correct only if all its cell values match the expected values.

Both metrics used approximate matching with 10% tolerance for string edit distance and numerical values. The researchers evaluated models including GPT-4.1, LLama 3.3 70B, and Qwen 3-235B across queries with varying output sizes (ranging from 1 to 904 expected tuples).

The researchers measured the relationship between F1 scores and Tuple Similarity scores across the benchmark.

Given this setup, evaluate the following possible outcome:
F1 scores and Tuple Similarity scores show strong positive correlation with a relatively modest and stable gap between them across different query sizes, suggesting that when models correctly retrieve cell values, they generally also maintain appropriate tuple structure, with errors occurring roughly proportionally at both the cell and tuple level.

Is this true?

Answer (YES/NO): NO